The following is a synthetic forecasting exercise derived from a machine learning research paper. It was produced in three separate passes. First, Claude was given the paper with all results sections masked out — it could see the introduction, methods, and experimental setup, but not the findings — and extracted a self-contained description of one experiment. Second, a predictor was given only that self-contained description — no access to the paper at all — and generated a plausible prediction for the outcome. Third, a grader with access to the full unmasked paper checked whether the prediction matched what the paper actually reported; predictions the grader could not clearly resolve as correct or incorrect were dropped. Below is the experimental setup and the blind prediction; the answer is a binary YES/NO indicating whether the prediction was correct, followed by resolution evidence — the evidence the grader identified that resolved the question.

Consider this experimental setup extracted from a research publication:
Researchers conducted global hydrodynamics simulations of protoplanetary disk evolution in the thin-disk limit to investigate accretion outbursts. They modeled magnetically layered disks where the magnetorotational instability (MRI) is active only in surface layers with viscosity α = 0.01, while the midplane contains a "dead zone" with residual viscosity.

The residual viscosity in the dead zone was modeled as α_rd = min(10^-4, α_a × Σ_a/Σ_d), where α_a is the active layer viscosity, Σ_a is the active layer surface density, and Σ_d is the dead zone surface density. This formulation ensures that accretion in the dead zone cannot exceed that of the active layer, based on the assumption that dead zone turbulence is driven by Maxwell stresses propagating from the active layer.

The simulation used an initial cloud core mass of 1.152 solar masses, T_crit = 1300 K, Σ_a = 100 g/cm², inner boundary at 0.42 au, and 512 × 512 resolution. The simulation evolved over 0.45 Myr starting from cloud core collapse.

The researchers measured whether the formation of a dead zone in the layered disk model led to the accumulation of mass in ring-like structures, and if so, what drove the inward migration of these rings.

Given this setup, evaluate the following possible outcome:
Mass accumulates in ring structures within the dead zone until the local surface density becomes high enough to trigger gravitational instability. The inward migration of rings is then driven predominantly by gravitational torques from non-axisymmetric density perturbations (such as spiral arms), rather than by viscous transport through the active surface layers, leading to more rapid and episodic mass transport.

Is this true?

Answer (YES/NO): YES